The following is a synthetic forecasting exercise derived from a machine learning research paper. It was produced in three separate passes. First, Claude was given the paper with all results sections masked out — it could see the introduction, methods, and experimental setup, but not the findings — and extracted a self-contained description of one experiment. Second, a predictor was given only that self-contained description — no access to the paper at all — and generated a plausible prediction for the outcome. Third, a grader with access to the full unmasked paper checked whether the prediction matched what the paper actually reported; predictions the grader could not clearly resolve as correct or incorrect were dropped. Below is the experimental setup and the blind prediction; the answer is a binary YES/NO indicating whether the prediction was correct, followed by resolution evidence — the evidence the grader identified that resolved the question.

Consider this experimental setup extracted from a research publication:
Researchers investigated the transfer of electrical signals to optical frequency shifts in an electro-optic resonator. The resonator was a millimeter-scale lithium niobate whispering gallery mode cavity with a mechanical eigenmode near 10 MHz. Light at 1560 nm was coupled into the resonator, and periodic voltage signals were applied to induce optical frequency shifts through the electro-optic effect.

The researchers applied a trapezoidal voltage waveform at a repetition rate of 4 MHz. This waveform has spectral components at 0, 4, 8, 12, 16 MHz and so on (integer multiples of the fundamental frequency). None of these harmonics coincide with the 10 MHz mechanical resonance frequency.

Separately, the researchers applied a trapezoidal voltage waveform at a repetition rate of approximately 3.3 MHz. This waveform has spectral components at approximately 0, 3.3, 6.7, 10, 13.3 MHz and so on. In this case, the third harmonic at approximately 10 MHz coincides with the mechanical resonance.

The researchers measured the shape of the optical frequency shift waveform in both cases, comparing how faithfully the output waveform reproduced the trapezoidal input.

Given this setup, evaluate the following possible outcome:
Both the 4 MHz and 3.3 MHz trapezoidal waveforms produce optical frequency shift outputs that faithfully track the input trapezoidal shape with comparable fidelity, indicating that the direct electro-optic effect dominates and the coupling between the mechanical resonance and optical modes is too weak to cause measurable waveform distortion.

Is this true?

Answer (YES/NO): NO